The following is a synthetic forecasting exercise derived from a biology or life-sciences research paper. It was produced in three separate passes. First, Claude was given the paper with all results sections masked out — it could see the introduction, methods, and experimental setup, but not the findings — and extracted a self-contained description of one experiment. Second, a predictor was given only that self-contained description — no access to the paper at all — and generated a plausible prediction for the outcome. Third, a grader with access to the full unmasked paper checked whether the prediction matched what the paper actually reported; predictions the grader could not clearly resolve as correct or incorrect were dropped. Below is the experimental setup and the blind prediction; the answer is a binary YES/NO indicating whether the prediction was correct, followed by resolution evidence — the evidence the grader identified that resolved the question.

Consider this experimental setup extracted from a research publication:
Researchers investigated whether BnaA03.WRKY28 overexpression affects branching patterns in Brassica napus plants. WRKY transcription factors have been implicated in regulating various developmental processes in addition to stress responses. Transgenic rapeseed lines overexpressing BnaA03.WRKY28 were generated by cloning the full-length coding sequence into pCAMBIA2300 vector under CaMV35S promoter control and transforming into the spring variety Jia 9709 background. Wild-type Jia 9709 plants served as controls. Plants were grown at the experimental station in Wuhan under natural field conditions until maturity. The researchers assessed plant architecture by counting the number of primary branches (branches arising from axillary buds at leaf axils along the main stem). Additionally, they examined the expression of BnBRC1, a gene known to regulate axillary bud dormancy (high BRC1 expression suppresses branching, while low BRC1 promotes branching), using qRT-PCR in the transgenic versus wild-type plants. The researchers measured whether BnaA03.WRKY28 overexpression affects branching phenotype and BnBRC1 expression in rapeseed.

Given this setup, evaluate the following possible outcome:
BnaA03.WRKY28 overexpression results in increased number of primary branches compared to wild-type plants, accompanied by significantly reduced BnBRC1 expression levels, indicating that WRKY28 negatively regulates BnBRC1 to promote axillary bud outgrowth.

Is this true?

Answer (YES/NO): YES